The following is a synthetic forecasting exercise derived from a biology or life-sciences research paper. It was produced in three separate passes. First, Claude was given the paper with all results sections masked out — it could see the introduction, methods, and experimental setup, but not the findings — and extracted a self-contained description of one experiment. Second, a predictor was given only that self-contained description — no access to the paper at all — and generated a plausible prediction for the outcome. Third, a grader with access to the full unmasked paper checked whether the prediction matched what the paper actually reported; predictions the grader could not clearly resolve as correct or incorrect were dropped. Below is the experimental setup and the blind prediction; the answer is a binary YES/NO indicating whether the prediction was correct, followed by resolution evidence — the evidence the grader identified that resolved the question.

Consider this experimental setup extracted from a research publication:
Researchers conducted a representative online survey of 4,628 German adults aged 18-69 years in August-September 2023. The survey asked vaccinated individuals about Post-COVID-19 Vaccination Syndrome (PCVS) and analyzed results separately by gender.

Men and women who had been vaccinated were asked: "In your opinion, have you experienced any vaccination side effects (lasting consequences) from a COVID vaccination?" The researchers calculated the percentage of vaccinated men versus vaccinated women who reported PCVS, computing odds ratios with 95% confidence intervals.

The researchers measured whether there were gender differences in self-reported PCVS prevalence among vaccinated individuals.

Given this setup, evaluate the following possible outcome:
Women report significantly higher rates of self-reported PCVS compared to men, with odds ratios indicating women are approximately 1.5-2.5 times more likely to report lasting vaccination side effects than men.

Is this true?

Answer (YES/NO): NO